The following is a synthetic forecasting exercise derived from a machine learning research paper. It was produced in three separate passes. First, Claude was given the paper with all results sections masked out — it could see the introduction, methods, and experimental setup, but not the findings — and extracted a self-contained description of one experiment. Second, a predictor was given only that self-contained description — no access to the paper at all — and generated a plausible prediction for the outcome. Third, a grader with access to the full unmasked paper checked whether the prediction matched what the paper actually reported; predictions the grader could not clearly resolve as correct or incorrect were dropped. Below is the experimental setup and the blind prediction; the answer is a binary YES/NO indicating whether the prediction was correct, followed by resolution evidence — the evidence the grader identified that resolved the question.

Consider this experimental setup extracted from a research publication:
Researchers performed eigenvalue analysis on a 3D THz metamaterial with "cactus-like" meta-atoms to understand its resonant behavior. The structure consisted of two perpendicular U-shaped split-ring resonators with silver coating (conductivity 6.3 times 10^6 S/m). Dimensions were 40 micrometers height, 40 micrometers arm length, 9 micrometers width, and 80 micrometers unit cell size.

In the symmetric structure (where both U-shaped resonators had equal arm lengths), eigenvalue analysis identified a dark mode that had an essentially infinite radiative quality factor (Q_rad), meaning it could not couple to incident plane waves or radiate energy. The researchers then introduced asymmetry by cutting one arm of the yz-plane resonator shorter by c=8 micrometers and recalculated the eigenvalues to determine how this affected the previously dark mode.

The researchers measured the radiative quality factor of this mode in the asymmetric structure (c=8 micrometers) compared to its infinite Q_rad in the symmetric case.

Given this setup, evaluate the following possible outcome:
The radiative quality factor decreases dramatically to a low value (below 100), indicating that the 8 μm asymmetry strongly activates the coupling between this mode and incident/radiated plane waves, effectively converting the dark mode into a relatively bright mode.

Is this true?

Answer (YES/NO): NO